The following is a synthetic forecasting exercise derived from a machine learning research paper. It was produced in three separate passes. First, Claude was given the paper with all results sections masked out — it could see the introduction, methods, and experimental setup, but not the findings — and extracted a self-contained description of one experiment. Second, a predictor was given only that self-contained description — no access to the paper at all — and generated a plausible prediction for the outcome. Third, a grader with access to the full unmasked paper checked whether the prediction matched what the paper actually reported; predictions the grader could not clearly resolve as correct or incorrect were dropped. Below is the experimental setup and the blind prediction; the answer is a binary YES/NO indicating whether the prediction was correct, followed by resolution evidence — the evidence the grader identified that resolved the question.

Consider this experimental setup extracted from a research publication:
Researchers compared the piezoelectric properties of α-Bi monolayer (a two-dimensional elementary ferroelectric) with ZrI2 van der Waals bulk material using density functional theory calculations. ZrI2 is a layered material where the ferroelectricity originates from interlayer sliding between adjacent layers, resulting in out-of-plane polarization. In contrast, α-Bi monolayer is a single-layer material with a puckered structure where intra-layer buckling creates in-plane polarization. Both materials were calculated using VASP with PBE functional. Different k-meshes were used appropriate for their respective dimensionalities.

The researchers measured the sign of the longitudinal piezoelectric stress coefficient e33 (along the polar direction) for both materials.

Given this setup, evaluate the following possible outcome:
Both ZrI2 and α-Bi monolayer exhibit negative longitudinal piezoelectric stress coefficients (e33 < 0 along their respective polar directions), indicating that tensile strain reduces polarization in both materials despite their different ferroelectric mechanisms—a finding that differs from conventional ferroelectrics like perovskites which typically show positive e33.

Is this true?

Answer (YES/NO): YES